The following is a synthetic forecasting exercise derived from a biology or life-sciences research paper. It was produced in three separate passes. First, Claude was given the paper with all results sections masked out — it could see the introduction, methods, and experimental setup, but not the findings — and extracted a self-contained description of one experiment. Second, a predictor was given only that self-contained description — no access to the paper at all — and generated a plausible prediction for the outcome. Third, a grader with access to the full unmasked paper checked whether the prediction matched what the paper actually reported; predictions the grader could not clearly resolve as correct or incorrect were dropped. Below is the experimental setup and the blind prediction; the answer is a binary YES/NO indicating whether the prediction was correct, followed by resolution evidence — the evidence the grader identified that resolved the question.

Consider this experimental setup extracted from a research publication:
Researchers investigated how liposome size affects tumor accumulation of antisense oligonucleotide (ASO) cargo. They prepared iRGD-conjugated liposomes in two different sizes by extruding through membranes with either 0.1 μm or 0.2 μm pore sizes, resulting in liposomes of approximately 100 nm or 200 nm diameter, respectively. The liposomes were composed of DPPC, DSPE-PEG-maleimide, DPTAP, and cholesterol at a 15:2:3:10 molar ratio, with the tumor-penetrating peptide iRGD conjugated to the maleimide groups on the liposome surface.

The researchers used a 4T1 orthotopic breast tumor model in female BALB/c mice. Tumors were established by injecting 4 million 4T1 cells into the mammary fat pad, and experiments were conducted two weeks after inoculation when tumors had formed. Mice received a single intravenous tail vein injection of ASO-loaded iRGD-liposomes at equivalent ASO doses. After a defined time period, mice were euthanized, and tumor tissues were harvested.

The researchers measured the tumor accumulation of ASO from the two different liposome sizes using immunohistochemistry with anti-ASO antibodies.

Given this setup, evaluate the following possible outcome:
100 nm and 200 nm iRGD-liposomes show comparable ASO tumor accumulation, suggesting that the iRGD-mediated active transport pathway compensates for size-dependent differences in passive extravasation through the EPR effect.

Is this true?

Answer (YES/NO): NO